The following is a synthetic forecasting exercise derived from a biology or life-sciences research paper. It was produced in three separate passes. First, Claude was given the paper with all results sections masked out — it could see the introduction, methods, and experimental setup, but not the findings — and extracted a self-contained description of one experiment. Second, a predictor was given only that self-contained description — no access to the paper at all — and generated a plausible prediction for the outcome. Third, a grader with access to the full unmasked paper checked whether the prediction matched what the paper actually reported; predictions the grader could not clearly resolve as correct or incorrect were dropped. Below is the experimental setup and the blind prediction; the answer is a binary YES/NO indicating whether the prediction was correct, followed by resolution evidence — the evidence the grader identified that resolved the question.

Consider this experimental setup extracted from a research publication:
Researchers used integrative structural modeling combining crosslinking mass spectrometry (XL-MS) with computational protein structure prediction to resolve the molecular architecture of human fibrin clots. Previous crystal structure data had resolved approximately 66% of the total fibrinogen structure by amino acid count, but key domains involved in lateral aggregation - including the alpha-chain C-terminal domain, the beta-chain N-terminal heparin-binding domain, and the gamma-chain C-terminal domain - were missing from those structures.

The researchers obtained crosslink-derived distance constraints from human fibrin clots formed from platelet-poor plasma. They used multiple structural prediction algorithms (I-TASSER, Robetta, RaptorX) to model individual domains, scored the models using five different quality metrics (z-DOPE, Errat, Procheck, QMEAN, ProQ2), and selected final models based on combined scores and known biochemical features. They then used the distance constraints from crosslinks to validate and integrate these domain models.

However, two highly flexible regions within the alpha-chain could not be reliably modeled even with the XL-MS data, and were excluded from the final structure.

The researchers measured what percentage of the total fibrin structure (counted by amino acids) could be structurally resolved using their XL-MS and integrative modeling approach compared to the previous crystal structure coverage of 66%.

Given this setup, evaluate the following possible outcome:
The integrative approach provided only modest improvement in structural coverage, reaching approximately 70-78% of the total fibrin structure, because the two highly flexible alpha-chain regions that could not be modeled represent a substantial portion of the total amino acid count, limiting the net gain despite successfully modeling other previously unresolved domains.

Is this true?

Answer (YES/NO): YES